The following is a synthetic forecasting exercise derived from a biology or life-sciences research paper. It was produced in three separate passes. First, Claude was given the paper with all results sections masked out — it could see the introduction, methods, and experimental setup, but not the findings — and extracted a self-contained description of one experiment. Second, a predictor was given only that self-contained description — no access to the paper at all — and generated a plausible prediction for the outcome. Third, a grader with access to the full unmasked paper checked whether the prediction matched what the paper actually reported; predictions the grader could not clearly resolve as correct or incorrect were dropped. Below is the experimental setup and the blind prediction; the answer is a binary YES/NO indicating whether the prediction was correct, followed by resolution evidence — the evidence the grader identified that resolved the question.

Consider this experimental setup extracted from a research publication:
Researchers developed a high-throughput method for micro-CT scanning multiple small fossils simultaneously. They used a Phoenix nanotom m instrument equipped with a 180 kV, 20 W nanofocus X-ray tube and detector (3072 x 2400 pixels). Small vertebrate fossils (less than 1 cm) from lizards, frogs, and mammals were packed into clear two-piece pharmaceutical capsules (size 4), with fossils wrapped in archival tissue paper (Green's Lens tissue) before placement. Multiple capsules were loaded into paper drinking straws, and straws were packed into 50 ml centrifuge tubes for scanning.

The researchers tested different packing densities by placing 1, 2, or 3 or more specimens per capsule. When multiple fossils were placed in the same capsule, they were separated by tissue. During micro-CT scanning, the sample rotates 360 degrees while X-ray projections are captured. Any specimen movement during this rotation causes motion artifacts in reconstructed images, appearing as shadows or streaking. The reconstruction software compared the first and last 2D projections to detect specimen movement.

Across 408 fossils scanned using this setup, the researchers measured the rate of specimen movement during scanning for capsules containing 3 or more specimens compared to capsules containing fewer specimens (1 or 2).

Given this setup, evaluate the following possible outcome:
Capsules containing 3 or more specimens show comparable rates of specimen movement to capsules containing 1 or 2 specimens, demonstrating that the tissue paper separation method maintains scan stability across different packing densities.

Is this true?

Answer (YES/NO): NO